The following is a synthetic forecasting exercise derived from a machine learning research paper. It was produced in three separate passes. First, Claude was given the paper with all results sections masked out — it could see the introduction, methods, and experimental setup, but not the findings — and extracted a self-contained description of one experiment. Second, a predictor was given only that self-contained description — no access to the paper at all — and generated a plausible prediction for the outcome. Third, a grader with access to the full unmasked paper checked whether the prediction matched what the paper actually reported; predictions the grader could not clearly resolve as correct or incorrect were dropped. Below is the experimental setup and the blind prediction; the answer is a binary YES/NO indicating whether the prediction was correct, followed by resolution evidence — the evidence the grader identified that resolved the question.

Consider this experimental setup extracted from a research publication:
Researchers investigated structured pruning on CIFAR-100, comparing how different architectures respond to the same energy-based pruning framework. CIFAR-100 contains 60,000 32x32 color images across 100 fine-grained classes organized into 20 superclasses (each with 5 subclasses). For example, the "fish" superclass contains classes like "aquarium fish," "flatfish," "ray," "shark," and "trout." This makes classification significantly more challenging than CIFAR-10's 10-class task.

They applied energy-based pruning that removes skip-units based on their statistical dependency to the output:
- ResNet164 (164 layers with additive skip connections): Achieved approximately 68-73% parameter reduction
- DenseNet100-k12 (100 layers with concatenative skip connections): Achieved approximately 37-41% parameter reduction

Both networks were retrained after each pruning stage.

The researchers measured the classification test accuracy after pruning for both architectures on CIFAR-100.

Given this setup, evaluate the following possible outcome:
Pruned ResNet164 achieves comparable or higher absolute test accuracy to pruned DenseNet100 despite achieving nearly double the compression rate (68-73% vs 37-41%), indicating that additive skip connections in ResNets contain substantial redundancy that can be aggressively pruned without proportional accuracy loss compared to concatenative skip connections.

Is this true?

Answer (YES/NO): YES